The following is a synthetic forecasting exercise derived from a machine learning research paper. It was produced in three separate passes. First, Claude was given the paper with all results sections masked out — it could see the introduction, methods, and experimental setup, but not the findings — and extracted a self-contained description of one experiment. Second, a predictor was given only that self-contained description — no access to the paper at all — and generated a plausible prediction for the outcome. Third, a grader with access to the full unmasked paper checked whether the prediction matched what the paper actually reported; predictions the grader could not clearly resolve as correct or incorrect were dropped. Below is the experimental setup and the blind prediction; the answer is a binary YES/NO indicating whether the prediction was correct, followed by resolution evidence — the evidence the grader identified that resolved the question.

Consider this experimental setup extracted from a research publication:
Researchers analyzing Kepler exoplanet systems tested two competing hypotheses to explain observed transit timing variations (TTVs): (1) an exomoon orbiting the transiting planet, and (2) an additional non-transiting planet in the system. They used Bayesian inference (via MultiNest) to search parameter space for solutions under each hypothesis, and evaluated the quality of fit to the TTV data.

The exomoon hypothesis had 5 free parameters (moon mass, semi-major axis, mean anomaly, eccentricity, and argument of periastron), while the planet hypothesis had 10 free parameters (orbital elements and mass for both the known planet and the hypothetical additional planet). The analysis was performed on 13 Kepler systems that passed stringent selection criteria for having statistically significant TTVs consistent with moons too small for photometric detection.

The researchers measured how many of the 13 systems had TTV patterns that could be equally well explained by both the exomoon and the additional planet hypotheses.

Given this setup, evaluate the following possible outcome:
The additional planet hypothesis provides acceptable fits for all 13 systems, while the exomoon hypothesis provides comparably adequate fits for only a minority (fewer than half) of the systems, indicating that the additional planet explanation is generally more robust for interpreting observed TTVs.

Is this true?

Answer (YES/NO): NO